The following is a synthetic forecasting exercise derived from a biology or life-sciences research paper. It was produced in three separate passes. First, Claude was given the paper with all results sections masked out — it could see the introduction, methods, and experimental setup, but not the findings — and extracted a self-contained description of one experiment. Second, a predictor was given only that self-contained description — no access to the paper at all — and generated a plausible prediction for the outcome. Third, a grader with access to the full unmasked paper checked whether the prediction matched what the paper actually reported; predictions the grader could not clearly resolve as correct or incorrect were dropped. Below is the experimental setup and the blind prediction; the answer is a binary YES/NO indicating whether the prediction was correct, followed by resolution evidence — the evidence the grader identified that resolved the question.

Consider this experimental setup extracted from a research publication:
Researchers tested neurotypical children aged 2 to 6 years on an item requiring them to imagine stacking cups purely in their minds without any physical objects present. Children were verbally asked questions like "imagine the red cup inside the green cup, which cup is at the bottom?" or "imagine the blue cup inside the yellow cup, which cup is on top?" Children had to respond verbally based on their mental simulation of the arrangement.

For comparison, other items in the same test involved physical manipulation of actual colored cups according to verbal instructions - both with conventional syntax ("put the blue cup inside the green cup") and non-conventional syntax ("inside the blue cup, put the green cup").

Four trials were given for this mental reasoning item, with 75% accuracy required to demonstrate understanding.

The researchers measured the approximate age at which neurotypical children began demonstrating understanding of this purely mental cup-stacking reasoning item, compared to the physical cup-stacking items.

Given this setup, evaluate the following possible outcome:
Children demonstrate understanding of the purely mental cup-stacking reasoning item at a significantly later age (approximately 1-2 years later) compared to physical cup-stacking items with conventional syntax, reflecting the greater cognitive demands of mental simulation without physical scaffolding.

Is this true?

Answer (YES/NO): YES